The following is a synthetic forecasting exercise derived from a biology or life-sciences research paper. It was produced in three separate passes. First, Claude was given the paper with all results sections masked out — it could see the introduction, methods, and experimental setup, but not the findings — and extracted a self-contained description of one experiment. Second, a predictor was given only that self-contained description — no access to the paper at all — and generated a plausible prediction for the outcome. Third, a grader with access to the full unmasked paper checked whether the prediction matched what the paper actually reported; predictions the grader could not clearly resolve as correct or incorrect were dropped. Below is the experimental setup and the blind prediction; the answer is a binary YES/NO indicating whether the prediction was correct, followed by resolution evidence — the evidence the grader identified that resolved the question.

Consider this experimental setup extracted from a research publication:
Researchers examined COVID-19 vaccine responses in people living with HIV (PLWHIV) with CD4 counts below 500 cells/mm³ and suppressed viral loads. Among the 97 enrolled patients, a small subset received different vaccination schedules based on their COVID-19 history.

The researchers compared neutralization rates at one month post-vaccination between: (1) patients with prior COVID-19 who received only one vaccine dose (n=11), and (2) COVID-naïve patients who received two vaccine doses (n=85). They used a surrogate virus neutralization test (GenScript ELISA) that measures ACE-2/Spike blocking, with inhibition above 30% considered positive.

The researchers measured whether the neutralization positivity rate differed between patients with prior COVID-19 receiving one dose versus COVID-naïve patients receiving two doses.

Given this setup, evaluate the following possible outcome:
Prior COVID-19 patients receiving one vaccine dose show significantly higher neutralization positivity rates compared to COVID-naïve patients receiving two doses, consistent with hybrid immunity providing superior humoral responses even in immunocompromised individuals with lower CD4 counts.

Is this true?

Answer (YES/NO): NO